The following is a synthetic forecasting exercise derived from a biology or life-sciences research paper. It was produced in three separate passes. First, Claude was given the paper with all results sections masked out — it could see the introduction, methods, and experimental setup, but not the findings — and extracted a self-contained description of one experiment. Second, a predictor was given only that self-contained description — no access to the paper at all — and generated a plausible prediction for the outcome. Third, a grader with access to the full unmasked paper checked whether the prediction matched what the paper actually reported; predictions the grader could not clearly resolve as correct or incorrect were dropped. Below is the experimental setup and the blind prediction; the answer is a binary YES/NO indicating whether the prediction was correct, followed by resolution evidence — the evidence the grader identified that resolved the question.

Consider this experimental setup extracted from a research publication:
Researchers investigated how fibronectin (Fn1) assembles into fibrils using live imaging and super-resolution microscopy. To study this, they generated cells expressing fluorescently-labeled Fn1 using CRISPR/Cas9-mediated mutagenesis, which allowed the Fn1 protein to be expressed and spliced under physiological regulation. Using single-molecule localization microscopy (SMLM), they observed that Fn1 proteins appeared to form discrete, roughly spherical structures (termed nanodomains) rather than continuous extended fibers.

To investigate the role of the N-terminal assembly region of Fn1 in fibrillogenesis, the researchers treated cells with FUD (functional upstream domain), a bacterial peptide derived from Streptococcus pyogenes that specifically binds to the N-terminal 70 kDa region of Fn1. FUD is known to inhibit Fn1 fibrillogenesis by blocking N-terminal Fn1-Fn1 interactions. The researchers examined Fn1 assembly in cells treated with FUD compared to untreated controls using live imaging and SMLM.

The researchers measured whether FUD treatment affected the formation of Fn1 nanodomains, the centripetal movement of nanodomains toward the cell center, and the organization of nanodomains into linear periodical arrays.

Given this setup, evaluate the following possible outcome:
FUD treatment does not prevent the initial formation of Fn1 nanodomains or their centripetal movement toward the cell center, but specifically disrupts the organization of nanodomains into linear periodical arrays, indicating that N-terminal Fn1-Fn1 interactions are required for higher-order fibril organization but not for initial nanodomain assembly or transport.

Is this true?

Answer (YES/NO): YES